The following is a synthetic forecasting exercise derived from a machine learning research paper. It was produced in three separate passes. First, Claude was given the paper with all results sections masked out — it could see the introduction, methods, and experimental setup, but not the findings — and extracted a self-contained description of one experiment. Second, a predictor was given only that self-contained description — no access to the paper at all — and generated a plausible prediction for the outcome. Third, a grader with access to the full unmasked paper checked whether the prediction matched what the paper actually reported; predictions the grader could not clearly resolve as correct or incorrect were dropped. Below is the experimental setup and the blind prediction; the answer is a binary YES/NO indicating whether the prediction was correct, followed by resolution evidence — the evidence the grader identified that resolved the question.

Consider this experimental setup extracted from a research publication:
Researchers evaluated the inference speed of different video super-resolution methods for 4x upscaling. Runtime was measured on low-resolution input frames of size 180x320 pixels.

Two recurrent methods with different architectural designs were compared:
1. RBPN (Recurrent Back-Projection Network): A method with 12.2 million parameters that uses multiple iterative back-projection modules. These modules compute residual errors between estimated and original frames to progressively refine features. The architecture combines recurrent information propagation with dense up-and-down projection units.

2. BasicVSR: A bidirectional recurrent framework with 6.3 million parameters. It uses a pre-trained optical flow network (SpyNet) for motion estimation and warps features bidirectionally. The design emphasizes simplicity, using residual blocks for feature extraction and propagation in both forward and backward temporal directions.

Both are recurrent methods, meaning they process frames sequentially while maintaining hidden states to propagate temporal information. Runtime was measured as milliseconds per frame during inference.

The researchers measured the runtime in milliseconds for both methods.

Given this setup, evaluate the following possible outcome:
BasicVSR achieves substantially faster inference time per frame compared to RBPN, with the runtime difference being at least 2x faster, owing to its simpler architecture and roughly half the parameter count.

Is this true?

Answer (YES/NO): YES